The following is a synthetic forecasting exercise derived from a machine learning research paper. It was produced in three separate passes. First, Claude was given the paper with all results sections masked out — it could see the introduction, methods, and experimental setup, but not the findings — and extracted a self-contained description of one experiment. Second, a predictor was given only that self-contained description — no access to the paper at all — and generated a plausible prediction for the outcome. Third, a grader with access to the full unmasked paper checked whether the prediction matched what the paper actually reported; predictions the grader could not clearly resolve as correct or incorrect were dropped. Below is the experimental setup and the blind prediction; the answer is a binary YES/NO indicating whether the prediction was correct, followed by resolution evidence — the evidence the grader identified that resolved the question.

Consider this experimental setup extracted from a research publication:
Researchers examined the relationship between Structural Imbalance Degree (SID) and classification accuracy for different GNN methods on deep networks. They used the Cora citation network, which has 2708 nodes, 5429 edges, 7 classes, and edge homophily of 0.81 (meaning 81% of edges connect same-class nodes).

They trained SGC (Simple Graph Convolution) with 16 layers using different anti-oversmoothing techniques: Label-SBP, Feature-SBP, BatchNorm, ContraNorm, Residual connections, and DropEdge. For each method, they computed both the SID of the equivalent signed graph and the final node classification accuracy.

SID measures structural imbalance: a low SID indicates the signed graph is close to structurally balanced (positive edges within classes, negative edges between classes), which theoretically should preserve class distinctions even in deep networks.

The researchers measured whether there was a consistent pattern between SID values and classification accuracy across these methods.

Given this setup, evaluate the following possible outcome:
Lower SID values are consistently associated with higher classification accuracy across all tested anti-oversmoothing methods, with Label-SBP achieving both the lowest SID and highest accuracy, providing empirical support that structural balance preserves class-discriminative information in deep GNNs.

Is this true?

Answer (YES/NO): NO